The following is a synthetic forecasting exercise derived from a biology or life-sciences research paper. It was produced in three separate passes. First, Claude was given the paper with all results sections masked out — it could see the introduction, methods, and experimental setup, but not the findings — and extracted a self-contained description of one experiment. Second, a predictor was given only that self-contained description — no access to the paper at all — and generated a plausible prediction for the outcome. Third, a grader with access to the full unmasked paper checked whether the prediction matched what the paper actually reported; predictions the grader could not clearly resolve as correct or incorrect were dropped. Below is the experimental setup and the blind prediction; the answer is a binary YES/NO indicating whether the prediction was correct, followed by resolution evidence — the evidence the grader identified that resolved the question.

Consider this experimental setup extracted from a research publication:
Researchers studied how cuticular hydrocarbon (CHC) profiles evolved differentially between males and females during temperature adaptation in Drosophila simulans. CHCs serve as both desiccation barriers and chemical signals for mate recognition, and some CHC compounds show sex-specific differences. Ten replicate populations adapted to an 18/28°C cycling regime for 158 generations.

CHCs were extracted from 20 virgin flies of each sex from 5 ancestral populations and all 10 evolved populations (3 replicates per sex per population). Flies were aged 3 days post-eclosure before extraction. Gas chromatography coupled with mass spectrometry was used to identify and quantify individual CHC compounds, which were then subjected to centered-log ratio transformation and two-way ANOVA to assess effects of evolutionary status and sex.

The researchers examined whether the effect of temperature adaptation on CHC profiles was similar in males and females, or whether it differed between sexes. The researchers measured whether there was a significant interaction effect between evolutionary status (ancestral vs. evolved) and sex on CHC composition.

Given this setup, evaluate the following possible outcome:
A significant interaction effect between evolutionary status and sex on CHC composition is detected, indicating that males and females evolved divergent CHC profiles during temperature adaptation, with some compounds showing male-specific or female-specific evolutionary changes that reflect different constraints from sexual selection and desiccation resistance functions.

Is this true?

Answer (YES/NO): NO